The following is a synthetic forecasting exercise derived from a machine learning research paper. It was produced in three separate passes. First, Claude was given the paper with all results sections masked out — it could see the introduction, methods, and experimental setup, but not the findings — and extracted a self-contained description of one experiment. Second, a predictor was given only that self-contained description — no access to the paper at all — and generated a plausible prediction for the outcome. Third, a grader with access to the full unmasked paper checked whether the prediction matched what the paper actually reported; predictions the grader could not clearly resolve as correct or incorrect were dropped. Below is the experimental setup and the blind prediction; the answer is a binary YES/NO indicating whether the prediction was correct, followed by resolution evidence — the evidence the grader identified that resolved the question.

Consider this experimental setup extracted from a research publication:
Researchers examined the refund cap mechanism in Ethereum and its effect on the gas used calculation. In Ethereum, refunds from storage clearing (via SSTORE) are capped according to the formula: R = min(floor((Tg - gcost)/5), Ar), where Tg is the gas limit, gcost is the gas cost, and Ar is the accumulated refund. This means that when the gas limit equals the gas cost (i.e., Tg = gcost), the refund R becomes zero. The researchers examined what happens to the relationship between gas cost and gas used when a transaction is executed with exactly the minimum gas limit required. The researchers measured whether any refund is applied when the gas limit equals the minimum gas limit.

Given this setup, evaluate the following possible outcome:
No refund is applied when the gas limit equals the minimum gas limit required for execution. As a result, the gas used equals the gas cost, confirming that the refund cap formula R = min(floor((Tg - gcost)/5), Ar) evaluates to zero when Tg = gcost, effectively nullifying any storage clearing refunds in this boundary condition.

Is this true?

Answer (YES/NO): YES